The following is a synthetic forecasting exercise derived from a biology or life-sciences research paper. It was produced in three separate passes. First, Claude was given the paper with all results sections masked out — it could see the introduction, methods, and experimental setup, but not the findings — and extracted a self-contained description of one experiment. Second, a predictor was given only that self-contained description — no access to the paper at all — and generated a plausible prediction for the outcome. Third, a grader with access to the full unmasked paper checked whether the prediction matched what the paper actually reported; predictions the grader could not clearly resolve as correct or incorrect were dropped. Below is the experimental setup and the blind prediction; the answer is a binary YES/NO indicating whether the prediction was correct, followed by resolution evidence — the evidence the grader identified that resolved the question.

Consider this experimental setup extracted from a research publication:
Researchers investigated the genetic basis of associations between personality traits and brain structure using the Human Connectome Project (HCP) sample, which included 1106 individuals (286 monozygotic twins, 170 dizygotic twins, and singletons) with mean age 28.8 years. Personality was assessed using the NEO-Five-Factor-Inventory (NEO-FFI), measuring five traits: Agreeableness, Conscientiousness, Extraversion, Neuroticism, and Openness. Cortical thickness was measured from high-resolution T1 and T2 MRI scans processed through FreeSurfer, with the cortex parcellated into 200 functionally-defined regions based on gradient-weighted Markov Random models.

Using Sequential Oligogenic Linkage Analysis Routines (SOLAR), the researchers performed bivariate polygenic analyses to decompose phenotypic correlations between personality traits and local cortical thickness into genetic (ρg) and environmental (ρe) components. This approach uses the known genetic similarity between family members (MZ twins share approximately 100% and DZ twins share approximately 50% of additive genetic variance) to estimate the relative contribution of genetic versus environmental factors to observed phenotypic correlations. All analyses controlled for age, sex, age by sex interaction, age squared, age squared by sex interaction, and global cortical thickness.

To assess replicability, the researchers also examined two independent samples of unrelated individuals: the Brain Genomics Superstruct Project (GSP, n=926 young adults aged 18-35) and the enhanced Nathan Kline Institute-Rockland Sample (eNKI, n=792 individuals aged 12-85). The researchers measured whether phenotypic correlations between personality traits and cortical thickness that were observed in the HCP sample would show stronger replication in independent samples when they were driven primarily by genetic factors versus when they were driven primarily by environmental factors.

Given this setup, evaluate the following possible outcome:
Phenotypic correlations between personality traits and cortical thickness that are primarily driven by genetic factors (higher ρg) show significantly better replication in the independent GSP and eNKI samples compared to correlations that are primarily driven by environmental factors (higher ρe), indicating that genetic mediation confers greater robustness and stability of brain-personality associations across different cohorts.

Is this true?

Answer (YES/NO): NO